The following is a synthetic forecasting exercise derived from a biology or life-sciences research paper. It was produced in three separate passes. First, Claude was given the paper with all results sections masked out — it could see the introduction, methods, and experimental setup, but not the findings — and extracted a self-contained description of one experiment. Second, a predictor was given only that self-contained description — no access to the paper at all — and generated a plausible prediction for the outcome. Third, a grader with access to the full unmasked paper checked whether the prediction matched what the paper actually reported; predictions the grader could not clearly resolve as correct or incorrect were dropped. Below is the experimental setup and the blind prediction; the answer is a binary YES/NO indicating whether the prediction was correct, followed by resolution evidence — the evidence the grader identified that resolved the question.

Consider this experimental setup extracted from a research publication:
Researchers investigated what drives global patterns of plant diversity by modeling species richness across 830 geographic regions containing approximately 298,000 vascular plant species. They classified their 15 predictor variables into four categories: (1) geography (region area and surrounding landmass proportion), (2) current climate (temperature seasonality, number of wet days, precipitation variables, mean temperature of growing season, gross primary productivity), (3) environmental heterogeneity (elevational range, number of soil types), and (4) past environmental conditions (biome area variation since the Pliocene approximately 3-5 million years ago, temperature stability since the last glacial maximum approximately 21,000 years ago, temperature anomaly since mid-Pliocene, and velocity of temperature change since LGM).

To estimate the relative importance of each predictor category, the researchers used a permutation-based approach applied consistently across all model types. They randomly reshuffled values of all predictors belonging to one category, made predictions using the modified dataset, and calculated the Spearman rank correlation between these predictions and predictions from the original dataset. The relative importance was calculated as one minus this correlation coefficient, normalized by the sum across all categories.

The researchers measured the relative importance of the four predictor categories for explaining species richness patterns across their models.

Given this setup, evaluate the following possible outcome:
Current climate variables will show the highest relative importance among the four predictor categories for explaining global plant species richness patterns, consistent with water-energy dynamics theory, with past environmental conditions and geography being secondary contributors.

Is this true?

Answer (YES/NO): NO